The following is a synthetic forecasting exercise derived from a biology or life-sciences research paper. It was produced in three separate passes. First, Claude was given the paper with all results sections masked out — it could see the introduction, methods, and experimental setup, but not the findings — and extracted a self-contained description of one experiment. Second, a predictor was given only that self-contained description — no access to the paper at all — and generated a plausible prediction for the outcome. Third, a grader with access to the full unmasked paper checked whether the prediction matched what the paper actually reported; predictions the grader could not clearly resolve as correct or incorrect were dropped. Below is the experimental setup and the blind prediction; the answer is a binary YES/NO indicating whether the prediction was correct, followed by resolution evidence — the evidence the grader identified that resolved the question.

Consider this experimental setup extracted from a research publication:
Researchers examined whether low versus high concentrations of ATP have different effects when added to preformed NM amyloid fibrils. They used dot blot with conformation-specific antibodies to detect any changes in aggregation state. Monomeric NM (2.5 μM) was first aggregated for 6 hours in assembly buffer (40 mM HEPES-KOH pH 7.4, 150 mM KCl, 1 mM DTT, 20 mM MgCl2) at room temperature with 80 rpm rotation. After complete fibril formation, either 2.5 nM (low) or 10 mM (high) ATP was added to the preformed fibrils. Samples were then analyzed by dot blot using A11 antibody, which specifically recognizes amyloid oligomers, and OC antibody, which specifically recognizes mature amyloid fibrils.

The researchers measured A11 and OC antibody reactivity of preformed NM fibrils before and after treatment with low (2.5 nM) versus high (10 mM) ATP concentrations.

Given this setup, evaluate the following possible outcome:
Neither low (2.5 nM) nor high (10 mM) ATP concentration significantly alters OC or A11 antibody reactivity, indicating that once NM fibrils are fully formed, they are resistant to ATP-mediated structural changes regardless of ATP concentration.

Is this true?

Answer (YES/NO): NO